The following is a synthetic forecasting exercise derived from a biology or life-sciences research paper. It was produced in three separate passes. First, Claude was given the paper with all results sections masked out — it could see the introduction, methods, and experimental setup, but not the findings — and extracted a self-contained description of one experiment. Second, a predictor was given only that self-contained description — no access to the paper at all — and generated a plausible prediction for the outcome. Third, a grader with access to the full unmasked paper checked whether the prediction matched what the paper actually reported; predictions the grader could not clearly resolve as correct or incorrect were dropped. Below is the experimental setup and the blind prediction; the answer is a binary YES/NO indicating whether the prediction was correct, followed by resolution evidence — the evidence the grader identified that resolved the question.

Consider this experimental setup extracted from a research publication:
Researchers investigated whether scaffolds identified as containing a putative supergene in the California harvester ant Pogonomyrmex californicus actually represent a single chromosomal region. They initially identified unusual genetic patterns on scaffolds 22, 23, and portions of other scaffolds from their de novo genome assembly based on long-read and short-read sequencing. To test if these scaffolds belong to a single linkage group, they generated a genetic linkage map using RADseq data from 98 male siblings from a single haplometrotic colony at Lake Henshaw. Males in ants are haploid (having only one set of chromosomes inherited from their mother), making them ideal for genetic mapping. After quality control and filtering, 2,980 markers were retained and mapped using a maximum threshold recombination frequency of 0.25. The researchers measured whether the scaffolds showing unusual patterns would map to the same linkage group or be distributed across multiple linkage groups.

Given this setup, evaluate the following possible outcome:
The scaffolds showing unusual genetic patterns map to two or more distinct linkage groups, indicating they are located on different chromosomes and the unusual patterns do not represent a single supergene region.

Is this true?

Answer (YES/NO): NO